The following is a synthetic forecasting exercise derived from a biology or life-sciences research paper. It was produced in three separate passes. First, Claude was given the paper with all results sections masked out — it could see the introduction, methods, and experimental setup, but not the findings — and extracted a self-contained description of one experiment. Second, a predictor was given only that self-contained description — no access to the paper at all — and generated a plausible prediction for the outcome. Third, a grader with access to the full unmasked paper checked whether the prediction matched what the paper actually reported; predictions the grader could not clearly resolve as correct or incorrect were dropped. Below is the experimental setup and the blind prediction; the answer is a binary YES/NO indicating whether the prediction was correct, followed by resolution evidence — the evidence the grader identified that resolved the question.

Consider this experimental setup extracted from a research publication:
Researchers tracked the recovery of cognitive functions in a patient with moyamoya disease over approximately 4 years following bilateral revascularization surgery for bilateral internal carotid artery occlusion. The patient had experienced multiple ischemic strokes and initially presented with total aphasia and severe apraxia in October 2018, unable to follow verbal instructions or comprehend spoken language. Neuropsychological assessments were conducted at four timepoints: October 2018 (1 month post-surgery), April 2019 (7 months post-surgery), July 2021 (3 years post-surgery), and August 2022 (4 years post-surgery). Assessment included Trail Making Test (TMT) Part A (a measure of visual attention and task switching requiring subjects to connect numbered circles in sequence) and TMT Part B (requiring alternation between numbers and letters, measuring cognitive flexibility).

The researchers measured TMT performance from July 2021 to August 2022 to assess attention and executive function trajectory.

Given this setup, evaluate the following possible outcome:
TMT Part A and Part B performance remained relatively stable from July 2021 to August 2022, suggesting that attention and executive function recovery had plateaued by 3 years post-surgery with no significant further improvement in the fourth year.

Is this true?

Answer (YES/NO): NO